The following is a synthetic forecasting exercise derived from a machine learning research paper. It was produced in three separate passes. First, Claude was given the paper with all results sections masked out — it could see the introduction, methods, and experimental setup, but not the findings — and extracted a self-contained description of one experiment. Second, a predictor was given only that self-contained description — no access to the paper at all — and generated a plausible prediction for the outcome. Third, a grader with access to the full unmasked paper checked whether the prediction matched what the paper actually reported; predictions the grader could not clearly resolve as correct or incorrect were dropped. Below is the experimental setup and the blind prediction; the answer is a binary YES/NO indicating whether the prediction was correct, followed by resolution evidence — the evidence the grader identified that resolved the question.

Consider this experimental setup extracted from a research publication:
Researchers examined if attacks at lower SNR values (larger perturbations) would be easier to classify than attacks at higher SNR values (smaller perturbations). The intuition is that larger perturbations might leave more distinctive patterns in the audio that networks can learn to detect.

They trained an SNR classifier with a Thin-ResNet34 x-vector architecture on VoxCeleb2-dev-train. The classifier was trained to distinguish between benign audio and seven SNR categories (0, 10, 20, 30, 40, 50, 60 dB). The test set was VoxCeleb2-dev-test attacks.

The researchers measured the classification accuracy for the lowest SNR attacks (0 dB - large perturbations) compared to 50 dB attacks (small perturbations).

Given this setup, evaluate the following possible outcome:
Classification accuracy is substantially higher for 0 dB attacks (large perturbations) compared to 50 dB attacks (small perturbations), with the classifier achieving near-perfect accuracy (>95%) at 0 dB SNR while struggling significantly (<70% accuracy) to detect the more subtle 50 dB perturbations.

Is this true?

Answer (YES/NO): NO